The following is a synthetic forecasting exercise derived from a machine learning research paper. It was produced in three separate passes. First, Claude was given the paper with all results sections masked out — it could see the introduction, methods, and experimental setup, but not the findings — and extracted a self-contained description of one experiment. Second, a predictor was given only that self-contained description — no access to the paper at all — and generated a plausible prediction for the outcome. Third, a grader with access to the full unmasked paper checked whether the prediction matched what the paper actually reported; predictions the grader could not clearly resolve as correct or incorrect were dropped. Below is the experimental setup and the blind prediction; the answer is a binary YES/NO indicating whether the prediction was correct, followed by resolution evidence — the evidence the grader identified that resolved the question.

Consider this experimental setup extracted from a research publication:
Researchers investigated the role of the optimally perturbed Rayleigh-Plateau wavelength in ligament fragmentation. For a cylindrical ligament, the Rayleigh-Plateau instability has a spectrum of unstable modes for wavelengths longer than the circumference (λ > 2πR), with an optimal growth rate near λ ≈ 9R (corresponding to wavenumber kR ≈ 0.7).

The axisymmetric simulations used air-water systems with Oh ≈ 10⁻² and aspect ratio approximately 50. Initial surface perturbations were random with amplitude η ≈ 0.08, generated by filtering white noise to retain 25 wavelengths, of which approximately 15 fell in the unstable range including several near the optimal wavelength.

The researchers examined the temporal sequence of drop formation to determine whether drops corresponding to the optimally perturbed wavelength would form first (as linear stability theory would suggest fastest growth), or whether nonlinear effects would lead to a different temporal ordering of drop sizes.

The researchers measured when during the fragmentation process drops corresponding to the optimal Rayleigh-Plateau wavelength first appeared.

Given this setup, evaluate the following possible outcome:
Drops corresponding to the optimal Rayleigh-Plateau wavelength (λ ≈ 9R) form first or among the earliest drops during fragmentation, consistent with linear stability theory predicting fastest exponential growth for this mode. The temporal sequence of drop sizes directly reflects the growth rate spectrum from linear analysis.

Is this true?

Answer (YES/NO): YES